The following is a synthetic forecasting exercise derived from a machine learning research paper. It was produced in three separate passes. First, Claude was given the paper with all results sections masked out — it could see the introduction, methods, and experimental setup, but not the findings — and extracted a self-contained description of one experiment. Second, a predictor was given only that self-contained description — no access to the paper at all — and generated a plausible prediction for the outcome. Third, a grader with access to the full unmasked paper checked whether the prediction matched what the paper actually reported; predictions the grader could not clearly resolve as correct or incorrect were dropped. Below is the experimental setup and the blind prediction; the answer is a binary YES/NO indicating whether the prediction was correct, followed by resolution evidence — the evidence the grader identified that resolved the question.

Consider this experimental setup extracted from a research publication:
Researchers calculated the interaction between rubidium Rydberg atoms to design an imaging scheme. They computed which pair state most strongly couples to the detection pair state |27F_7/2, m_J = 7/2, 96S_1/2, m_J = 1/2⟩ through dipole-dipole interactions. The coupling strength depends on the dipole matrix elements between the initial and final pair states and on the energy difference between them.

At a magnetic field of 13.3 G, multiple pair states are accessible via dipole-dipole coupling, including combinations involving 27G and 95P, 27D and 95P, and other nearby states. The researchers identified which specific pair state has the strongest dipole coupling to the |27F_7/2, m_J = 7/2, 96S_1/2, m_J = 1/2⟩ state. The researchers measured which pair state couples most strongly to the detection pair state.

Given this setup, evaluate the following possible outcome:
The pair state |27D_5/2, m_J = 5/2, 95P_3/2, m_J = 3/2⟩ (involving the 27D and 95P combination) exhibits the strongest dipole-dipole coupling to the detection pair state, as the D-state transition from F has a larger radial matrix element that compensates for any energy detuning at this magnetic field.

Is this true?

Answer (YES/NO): NO